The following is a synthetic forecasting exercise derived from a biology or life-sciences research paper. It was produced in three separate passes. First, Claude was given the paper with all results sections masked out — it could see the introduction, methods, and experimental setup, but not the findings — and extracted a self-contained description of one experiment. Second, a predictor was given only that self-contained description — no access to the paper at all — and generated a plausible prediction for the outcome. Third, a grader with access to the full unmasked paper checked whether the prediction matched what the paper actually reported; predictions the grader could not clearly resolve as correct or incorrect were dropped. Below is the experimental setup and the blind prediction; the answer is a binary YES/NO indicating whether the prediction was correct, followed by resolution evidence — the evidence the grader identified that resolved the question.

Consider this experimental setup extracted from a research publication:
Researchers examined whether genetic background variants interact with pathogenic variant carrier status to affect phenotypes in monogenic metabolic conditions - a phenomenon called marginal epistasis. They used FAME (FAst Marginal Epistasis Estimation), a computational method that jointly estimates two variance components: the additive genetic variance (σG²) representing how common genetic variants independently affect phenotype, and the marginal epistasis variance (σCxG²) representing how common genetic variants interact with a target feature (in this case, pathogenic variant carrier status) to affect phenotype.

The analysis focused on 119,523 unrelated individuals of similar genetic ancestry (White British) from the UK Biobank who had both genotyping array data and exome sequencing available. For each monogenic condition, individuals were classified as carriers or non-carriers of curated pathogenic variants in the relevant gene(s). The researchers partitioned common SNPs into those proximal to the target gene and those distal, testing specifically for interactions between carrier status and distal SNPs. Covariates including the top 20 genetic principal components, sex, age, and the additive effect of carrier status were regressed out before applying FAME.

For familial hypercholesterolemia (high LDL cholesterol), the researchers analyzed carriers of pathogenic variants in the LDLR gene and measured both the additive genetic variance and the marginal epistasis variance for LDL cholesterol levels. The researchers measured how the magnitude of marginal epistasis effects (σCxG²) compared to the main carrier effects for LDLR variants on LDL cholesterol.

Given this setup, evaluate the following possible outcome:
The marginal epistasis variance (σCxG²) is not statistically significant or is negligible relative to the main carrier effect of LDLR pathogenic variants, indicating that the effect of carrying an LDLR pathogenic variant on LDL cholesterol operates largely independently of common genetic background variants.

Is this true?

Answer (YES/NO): NO